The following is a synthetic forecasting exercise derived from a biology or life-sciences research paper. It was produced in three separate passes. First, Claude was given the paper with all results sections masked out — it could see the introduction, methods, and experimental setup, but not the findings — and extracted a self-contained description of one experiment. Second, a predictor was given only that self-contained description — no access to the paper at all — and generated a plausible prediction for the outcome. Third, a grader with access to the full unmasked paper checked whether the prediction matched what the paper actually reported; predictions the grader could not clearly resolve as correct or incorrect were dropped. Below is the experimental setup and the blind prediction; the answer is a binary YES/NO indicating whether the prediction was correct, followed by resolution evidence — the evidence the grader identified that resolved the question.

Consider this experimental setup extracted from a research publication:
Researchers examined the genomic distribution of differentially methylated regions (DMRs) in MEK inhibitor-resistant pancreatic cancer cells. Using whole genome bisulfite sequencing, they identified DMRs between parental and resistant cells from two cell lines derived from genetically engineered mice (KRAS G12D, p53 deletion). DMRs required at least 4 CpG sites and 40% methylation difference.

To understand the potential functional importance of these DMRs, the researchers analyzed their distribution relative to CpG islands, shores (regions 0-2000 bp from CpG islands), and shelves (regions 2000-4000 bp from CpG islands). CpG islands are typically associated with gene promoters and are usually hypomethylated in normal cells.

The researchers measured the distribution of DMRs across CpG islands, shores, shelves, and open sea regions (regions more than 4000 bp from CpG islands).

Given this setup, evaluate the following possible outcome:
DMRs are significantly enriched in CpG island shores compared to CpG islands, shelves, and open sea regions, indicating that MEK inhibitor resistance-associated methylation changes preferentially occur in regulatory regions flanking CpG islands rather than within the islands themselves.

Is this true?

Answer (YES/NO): NO